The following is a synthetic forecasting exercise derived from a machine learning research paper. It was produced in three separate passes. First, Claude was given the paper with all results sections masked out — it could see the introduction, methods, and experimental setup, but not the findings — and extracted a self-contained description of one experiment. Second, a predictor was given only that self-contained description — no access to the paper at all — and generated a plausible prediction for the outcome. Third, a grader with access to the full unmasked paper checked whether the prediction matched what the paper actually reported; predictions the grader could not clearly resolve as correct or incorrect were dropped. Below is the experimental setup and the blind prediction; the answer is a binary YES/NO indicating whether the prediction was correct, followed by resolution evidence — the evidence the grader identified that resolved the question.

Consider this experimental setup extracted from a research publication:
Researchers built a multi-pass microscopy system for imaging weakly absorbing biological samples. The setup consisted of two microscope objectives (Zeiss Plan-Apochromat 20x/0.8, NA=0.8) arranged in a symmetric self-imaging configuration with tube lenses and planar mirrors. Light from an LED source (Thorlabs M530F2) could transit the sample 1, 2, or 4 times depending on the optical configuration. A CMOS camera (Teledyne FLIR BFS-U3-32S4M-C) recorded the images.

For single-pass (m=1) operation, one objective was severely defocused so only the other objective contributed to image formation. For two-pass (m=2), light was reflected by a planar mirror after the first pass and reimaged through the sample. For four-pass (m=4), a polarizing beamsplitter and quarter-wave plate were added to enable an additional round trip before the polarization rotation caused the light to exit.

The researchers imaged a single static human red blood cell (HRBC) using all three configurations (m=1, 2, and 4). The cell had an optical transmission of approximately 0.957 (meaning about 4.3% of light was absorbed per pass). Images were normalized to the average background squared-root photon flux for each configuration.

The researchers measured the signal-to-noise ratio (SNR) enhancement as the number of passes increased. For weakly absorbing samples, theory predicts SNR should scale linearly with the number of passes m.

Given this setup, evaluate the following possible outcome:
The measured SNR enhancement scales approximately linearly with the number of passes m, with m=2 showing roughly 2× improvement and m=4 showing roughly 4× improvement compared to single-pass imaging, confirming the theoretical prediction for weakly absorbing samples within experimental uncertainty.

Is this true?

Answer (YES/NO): NO